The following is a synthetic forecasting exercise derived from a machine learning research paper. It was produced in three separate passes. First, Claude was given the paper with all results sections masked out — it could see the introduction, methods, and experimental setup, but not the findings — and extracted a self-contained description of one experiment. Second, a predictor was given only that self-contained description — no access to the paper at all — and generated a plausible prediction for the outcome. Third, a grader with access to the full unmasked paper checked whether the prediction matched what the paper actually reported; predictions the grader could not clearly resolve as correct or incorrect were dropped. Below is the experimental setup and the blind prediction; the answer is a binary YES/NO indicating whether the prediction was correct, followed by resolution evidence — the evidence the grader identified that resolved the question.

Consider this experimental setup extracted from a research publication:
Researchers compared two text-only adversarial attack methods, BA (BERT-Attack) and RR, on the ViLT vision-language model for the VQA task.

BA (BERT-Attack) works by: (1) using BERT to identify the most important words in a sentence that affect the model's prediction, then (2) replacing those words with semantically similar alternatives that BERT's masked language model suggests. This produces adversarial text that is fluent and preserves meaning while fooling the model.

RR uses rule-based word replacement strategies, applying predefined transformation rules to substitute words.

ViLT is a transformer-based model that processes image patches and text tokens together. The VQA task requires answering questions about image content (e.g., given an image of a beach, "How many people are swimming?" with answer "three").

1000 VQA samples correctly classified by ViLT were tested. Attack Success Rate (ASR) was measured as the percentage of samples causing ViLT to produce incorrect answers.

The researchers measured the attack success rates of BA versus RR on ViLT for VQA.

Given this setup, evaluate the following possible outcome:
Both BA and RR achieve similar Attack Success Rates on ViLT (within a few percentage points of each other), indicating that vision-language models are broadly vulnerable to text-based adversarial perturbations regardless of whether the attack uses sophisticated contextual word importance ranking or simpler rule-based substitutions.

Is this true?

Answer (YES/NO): NO